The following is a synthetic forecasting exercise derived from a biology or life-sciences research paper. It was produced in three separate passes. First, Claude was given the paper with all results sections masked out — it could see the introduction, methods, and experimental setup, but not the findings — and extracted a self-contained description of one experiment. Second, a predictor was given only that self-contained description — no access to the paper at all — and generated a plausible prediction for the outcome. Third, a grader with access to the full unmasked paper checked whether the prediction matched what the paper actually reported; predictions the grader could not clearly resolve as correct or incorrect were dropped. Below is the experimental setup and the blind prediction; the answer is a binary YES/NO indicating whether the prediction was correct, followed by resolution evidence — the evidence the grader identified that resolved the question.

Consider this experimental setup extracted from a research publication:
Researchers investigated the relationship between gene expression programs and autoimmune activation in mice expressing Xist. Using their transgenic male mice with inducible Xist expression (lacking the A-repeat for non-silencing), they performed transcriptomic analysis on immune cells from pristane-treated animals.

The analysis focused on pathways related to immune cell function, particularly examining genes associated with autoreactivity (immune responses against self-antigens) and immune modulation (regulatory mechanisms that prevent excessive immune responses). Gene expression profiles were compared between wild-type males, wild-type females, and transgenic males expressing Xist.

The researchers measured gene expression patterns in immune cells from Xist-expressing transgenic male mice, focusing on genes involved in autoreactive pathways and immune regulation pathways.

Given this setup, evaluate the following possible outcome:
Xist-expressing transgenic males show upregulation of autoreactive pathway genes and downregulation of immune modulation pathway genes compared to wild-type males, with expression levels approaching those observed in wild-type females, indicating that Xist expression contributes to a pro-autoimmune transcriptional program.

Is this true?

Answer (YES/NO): YES